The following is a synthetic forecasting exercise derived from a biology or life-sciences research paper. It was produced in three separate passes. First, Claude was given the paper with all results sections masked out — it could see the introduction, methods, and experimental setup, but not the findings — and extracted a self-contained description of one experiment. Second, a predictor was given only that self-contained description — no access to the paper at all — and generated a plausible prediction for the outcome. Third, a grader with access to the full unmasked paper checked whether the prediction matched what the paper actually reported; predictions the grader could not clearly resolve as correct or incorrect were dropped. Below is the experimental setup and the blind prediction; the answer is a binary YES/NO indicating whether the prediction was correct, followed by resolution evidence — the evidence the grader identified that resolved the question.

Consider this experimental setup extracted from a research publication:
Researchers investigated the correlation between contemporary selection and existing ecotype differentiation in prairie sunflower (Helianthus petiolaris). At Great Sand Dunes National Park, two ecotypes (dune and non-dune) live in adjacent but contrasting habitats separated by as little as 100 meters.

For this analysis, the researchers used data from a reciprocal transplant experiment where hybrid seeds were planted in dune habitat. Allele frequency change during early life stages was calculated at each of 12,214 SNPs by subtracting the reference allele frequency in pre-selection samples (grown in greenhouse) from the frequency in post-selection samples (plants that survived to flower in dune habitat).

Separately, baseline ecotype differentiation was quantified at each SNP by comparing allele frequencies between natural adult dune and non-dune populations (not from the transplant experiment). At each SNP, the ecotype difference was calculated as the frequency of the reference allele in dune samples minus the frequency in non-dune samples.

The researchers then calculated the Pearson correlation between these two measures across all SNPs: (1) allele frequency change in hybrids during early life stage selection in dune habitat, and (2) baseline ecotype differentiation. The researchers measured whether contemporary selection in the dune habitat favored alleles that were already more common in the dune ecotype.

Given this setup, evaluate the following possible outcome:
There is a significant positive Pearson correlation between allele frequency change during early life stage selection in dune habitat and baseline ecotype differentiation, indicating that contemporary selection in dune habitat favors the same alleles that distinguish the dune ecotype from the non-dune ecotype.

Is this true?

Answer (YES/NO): YES